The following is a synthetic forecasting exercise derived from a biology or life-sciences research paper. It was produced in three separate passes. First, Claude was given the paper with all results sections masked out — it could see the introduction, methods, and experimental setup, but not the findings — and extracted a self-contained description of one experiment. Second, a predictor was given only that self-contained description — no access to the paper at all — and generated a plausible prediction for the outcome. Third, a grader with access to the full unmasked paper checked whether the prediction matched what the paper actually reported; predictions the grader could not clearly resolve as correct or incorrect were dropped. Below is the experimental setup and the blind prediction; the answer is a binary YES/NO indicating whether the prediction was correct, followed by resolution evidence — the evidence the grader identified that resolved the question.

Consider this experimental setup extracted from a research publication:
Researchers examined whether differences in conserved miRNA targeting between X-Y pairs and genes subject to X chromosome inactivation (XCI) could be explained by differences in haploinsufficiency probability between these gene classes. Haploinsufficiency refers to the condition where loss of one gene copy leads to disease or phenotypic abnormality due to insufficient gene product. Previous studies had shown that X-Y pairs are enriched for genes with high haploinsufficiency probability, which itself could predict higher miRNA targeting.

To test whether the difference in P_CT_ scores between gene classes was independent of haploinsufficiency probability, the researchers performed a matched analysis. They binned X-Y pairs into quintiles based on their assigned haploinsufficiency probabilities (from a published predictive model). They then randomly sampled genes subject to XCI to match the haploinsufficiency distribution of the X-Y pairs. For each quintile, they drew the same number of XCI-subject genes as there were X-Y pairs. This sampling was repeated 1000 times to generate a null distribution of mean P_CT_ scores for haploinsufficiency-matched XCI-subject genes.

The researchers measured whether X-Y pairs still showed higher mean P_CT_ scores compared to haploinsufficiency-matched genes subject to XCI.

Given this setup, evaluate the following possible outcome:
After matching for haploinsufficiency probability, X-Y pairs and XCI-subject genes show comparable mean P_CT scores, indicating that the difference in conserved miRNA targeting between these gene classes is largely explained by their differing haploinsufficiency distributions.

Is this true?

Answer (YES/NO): NO